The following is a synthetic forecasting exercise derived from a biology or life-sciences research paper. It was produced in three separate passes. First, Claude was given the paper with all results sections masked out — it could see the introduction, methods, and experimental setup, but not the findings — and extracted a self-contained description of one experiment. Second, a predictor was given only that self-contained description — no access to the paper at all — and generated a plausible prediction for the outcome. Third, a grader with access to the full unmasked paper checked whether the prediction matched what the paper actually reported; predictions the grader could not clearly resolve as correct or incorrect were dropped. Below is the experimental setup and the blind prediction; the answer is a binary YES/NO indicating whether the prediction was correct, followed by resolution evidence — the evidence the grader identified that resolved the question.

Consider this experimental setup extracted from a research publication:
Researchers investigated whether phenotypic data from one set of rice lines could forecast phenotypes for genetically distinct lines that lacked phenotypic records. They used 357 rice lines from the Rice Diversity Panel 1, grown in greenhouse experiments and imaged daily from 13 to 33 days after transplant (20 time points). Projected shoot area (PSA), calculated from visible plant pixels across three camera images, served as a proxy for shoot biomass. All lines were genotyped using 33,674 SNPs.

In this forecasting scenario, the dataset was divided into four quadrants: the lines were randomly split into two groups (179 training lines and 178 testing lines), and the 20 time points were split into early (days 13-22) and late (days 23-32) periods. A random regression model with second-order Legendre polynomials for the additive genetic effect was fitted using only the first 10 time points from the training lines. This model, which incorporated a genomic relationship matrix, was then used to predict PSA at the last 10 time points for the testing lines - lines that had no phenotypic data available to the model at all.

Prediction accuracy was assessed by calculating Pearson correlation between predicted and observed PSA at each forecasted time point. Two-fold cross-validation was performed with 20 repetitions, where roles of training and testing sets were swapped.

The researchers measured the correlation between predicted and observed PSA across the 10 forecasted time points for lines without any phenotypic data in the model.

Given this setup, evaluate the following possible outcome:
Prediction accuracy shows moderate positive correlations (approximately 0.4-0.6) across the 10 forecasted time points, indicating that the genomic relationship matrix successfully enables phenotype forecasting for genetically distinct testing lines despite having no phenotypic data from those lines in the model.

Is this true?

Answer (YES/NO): YES